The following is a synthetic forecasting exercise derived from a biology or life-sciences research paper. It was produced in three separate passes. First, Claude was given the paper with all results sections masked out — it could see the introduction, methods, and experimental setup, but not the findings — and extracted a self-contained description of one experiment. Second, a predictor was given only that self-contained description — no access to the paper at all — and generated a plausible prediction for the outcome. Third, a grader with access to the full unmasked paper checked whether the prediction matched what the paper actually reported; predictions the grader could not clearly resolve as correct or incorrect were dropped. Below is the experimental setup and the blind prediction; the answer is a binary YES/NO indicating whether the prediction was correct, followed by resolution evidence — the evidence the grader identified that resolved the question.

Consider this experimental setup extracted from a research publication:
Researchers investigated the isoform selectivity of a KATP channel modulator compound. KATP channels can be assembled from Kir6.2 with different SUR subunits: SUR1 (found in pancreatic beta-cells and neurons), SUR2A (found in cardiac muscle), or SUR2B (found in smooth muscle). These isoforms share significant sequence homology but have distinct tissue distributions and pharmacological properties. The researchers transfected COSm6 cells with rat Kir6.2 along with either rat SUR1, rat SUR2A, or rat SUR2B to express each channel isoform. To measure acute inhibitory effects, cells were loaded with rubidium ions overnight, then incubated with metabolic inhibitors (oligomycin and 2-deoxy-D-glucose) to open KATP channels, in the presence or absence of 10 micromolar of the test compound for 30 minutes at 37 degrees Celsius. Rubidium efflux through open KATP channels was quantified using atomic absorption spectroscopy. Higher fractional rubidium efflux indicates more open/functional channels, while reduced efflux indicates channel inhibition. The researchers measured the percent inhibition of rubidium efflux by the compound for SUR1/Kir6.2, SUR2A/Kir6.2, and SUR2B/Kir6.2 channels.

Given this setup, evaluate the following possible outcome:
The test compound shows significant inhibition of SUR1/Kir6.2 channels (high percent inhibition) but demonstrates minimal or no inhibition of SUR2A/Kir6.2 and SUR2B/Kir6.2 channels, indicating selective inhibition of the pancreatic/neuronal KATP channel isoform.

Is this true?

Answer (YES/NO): YES